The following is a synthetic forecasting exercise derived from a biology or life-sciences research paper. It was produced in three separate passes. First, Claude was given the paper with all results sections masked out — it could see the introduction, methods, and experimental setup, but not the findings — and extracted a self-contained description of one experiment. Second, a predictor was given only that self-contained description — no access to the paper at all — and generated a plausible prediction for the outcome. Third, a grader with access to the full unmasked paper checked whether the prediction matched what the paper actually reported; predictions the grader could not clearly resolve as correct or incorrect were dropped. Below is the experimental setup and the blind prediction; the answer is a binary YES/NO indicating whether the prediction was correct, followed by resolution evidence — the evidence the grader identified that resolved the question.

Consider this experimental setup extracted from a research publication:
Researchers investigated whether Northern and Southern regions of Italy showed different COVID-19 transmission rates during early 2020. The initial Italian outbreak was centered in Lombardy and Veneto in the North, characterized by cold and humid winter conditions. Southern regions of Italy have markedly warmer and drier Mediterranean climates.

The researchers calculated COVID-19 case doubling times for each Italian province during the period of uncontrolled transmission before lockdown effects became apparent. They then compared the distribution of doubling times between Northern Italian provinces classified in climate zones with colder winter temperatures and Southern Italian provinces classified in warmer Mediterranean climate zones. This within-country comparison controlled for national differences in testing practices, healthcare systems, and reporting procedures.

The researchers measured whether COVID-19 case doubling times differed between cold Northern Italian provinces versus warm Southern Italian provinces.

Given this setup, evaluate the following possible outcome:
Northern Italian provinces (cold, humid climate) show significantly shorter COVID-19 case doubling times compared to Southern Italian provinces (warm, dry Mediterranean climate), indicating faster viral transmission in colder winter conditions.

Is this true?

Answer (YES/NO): NO